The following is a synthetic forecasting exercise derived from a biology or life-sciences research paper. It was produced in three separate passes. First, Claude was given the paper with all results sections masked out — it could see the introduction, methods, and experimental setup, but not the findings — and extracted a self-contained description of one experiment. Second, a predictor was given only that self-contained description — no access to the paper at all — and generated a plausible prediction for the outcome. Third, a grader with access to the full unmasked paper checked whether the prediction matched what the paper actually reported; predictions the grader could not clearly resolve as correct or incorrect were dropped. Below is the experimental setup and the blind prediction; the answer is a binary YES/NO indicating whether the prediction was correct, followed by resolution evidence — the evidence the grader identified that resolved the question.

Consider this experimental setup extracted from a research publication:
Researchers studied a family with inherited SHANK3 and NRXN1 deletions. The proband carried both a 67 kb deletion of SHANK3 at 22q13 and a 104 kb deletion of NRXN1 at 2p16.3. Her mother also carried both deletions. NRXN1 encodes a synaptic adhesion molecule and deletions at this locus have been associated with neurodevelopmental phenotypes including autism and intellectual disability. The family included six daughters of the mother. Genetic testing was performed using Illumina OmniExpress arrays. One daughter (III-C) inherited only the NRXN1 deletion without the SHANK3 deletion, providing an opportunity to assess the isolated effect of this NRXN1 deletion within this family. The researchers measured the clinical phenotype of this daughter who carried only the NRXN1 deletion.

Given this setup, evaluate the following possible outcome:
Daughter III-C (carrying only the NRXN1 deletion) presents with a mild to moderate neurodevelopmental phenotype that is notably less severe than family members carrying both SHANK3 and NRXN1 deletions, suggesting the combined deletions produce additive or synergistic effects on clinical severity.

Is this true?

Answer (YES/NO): NO